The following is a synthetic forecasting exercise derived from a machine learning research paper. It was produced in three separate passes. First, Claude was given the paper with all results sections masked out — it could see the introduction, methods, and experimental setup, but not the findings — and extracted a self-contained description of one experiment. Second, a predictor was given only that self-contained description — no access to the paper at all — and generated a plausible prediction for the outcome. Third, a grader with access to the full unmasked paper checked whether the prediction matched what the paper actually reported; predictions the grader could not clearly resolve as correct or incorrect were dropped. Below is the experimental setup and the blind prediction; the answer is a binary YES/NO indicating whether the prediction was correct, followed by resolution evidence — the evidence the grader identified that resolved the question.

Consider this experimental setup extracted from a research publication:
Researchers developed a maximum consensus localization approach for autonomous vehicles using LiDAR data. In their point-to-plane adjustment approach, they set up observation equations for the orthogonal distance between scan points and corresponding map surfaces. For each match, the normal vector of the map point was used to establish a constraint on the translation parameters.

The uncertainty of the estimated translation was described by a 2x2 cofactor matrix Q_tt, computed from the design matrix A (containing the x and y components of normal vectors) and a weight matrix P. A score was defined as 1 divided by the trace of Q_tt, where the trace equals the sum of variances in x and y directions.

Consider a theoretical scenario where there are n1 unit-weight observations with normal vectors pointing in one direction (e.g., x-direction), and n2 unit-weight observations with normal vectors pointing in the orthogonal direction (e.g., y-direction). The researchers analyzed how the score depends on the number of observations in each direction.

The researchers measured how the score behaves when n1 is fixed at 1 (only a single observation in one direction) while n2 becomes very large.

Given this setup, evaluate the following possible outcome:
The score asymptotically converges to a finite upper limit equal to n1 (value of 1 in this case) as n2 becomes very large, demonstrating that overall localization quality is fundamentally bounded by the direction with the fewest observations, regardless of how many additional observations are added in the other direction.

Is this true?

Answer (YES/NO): YES